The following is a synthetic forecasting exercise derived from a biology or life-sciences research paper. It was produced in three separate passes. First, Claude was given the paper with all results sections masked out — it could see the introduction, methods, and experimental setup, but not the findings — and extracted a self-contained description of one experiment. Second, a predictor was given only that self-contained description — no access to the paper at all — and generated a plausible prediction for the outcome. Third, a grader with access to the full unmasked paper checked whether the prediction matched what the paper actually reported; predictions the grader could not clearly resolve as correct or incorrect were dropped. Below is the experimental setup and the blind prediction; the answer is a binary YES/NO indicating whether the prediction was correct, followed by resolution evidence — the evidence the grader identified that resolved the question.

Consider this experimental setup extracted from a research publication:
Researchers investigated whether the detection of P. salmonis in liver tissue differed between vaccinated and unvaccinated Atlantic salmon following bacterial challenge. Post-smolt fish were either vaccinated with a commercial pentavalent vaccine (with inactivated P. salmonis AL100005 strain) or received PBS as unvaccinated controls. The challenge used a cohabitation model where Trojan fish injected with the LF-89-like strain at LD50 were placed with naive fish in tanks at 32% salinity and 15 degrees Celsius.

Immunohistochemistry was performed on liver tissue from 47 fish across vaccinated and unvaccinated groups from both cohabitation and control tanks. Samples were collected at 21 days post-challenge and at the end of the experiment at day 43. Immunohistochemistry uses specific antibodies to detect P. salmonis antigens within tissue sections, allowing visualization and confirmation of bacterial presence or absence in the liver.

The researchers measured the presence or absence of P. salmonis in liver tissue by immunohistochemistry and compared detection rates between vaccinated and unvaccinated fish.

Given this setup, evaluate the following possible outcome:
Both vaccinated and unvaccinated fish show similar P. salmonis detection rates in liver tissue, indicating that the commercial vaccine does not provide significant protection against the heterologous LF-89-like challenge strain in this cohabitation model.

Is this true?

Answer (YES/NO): YES